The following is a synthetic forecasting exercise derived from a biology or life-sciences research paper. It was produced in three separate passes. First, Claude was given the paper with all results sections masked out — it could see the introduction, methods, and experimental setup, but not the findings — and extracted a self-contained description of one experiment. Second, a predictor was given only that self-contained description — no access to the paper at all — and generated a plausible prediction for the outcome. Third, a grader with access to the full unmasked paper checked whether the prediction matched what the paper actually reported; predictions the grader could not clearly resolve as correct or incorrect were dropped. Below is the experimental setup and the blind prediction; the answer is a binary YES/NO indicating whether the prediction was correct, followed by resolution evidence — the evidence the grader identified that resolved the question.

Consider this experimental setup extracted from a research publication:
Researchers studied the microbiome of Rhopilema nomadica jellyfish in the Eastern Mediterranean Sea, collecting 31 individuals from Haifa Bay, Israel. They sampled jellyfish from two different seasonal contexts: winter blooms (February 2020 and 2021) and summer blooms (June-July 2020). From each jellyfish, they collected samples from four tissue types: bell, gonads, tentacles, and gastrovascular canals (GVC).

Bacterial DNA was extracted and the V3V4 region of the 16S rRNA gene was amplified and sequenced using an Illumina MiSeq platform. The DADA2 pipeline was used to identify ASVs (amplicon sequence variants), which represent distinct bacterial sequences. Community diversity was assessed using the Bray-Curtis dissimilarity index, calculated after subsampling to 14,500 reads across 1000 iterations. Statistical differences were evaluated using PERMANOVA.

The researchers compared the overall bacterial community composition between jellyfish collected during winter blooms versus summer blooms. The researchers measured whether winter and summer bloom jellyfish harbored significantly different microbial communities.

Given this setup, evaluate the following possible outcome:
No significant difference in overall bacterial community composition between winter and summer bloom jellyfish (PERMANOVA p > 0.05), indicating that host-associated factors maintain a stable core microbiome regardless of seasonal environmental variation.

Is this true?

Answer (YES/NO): NO